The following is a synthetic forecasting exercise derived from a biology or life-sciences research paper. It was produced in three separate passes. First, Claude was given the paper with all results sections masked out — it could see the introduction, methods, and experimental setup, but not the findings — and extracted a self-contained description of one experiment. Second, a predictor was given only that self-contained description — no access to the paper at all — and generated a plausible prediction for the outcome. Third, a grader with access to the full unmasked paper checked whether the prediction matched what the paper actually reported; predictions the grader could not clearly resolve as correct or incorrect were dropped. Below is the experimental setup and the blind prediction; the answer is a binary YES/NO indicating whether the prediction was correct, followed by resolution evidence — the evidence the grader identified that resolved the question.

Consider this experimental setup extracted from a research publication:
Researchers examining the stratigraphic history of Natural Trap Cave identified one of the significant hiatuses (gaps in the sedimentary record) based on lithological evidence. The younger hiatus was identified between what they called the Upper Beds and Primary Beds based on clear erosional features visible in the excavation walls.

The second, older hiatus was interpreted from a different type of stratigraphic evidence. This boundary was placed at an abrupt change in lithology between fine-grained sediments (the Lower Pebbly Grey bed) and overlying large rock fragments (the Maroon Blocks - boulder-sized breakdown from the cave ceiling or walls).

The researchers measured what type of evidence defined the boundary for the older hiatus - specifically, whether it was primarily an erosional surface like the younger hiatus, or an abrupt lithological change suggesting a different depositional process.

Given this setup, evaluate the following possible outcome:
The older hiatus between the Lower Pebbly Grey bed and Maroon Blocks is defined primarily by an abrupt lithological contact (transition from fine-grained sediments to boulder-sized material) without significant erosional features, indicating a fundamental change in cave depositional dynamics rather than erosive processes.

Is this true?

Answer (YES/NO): YES